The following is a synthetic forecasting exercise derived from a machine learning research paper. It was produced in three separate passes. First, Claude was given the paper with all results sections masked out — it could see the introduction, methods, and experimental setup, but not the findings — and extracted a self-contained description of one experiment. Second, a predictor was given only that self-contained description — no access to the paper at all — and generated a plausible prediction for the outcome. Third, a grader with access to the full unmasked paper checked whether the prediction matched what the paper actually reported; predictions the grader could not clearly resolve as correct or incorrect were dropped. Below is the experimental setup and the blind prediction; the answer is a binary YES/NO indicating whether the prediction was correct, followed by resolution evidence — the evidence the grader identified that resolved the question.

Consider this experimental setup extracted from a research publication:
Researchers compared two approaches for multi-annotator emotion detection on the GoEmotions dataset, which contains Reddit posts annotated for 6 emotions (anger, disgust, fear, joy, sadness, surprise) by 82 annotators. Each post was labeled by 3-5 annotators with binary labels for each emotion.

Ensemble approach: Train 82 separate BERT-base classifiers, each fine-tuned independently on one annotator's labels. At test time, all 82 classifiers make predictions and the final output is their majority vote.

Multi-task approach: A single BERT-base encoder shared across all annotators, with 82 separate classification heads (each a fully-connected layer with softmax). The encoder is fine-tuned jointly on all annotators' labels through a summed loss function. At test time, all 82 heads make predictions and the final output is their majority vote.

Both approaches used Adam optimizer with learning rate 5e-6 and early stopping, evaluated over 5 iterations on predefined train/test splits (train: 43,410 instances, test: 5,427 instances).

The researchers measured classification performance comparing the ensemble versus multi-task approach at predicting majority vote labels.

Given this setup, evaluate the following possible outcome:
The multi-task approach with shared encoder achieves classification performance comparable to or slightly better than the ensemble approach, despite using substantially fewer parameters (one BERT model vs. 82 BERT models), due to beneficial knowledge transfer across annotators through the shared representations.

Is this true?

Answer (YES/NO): NO